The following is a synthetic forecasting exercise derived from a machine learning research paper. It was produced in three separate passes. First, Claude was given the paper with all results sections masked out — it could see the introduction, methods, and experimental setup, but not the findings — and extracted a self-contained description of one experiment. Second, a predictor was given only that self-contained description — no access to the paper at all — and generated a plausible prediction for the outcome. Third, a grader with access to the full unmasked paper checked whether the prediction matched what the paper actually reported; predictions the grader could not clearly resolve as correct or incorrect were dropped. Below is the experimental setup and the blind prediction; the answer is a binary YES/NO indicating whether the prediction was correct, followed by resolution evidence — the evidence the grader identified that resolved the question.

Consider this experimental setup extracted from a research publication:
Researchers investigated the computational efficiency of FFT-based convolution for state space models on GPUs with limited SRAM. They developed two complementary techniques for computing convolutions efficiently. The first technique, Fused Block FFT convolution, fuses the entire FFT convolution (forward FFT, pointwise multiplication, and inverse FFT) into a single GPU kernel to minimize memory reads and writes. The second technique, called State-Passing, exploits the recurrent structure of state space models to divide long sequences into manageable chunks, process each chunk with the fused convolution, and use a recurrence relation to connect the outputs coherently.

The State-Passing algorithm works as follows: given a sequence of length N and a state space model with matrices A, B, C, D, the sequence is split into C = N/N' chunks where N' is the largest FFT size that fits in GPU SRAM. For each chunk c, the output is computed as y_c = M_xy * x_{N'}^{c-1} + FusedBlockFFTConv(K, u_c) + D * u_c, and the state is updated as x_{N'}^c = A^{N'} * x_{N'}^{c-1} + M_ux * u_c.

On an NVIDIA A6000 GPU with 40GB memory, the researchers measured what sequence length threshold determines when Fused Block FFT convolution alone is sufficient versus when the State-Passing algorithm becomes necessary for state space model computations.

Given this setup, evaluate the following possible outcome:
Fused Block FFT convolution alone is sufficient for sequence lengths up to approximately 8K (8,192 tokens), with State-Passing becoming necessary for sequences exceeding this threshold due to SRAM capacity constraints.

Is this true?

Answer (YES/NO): NO